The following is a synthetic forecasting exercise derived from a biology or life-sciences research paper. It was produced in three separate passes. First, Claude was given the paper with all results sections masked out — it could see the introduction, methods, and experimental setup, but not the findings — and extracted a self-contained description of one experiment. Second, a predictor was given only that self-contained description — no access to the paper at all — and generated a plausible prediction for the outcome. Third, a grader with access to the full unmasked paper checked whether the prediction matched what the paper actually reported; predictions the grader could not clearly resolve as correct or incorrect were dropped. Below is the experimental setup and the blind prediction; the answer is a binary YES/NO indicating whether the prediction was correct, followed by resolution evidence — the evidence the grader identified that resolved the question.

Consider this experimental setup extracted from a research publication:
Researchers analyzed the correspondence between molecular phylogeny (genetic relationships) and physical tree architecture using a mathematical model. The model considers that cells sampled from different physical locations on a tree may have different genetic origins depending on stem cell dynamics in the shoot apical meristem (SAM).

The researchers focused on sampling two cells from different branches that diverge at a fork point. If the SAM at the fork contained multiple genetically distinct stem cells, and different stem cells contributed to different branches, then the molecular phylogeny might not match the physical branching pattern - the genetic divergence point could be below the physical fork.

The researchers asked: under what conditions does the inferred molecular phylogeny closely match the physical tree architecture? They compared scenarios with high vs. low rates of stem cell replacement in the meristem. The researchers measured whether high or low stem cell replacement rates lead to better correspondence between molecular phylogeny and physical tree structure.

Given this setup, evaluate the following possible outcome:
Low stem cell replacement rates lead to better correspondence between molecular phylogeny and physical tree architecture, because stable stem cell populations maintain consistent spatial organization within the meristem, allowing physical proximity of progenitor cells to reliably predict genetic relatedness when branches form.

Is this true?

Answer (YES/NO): NO